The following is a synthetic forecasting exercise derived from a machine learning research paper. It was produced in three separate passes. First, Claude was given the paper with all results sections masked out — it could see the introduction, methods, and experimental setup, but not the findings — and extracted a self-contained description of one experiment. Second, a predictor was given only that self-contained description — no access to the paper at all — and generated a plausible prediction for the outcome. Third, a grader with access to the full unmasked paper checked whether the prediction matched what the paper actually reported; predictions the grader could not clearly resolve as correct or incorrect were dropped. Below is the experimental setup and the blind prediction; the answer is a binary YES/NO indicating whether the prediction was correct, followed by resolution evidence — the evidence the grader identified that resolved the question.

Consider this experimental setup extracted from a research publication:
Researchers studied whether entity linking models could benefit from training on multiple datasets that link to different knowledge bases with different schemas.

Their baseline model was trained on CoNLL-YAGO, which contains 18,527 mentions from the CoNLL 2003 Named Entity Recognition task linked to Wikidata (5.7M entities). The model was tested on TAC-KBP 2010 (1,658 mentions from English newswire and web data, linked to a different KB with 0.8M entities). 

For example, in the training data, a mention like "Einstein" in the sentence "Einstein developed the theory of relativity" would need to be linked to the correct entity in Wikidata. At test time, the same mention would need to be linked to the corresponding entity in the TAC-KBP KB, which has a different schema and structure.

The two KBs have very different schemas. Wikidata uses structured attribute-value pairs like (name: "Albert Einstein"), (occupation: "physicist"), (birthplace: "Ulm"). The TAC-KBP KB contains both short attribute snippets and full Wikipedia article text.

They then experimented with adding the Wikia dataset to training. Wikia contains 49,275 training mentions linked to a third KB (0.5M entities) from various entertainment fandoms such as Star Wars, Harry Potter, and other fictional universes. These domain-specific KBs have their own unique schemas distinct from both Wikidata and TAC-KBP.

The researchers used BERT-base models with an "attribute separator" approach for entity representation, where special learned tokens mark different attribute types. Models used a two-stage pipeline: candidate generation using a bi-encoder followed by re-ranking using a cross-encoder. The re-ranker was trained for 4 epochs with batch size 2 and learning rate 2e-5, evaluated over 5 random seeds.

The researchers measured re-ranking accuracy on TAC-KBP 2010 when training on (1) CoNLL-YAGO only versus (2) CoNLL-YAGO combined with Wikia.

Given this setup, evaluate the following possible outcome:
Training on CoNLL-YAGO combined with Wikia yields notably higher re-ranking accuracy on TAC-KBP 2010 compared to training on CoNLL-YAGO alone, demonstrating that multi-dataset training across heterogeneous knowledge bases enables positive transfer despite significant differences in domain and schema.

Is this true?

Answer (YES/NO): YES